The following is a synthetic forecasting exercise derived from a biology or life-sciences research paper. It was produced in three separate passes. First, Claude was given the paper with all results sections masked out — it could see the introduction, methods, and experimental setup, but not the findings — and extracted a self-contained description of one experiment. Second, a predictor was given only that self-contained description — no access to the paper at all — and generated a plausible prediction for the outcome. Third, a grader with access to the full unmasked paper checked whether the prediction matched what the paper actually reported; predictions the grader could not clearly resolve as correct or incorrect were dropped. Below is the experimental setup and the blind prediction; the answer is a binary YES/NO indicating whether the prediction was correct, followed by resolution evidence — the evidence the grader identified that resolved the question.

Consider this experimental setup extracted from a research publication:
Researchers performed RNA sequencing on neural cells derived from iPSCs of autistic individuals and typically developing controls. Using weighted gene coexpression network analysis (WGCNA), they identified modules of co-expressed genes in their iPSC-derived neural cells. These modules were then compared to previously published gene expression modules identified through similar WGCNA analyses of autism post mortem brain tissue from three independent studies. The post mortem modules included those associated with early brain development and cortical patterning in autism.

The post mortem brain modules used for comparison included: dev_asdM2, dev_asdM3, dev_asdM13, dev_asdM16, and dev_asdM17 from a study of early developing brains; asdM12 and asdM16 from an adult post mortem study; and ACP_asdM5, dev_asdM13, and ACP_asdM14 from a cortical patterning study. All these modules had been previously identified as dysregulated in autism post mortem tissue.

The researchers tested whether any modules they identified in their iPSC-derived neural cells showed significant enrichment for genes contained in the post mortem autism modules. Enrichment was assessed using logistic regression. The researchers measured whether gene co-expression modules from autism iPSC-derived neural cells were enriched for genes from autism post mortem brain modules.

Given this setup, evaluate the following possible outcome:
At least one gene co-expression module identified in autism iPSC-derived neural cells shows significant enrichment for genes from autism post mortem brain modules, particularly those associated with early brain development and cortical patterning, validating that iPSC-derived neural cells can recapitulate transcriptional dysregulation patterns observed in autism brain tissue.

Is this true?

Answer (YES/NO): YES